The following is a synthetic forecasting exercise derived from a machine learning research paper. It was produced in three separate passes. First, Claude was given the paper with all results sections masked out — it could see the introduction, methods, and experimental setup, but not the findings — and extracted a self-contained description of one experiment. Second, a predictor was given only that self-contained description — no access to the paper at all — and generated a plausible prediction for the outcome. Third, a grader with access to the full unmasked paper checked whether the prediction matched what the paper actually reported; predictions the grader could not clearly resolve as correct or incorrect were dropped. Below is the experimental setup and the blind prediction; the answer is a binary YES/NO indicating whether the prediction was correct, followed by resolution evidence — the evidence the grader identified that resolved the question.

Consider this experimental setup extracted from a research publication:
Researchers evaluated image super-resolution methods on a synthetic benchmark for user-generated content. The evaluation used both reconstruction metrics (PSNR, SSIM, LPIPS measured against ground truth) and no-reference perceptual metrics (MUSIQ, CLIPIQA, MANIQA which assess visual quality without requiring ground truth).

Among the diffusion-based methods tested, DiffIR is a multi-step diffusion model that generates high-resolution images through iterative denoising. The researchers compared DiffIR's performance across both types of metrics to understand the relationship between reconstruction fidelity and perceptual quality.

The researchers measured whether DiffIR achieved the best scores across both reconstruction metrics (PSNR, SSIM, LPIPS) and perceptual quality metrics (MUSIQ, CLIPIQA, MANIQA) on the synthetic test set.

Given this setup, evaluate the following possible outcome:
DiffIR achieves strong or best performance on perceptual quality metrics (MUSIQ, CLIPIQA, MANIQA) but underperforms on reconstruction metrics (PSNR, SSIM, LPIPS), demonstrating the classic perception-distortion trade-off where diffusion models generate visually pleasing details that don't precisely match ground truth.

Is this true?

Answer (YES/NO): NO